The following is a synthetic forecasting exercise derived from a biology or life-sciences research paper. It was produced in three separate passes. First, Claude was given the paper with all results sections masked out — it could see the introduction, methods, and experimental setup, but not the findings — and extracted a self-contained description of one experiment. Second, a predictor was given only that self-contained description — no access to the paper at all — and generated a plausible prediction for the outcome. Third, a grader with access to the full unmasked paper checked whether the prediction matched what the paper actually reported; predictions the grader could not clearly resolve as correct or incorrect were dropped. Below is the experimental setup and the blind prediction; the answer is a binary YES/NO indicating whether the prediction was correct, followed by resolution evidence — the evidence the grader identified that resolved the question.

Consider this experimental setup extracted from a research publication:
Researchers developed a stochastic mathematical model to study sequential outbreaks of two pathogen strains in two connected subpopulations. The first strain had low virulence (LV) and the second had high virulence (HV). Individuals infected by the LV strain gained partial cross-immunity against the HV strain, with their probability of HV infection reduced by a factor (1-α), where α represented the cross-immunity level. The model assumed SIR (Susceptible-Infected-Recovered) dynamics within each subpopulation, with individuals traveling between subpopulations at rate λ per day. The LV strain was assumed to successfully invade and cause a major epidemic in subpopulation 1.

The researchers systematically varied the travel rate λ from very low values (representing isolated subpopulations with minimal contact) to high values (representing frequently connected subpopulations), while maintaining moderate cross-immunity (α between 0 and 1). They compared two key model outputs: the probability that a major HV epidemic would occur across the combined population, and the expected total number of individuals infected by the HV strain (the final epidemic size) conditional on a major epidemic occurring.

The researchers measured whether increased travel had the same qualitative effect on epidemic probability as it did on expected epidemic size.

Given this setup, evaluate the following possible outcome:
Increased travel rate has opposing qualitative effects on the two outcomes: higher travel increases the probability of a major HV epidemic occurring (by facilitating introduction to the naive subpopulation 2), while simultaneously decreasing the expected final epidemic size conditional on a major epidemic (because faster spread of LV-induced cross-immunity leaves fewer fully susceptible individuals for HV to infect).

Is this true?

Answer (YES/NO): NO